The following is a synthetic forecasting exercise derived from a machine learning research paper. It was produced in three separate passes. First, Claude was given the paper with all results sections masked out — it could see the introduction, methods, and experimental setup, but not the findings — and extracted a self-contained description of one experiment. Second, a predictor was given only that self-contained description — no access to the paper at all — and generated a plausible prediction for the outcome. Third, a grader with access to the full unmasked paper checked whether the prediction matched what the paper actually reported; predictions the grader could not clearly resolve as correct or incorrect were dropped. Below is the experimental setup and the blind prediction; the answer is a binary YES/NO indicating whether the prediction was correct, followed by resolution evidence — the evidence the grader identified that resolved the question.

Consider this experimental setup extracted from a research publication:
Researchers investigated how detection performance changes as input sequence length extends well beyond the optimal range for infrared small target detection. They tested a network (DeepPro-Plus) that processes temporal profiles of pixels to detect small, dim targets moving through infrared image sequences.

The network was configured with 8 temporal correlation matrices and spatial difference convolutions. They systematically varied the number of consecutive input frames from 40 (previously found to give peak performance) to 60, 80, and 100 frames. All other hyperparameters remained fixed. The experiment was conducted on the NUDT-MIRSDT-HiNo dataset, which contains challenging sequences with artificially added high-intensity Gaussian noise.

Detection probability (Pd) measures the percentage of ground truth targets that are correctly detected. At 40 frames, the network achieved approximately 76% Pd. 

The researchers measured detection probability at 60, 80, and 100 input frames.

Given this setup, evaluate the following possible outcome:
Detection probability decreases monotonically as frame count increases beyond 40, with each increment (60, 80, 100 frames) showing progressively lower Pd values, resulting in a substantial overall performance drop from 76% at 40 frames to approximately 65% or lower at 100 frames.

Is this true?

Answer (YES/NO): NO